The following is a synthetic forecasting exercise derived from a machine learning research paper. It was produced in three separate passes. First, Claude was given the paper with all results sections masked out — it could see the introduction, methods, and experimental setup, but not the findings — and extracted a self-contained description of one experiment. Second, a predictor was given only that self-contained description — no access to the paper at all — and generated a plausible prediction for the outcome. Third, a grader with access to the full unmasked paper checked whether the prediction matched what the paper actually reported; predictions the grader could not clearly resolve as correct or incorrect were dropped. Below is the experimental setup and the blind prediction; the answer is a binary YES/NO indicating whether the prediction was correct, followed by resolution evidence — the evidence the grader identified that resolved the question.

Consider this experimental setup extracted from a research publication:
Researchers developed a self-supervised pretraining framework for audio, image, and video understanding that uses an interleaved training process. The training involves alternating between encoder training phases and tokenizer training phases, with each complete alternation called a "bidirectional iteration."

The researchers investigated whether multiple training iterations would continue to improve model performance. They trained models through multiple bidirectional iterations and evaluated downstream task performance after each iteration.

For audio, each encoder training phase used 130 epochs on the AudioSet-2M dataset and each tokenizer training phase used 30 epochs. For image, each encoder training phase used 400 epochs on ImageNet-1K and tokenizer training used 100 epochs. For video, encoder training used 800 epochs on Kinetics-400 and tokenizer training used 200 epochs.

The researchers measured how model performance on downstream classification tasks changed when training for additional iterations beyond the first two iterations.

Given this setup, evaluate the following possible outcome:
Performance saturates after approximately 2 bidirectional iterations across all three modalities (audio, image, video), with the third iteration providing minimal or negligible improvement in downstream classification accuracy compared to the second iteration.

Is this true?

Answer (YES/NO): YES